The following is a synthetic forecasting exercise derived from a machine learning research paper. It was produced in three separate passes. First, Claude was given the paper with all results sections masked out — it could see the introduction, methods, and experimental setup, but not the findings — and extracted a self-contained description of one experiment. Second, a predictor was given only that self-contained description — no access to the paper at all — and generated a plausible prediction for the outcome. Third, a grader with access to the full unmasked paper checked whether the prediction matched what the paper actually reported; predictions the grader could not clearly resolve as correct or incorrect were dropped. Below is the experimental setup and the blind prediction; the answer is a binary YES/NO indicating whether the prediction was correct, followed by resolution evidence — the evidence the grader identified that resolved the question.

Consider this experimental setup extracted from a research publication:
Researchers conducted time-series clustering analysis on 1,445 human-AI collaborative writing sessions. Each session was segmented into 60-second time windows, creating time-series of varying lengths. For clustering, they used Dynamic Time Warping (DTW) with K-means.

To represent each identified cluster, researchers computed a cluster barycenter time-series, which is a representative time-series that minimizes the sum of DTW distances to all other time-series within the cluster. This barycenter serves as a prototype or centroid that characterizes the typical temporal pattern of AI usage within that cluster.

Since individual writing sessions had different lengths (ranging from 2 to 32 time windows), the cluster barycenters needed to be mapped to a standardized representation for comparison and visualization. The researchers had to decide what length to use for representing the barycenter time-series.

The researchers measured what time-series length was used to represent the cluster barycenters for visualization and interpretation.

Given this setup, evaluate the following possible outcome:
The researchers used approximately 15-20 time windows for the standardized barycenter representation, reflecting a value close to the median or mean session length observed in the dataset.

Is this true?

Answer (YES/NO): NO